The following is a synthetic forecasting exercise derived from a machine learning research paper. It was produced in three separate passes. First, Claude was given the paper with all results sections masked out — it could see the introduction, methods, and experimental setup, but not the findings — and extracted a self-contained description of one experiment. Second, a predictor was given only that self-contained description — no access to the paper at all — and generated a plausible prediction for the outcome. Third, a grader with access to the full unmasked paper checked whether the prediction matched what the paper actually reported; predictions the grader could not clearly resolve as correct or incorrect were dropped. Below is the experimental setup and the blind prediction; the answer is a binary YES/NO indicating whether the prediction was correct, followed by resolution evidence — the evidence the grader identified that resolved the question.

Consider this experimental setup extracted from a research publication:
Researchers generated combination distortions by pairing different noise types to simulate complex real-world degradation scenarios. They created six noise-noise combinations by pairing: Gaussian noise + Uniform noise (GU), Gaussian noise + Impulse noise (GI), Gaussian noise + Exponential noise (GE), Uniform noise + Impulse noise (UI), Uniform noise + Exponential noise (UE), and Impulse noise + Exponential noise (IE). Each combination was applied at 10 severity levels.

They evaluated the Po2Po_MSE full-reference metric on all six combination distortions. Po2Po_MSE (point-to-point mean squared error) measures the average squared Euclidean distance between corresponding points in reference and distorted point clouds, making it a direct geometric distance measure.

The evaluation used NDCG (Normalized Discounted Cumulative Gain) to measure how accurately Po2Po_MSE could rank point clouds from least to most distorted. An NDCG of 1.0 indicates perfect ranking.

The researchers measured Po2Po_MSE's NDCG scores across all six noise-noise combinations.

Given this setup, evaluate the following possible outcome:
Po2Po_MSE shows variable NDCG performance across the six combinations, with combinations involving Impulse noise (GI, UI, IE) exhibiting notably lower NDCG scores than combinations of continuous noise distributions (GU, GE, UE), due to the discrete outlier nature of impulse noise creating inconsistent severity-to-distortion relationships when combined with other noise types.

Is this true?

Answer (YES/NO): NO